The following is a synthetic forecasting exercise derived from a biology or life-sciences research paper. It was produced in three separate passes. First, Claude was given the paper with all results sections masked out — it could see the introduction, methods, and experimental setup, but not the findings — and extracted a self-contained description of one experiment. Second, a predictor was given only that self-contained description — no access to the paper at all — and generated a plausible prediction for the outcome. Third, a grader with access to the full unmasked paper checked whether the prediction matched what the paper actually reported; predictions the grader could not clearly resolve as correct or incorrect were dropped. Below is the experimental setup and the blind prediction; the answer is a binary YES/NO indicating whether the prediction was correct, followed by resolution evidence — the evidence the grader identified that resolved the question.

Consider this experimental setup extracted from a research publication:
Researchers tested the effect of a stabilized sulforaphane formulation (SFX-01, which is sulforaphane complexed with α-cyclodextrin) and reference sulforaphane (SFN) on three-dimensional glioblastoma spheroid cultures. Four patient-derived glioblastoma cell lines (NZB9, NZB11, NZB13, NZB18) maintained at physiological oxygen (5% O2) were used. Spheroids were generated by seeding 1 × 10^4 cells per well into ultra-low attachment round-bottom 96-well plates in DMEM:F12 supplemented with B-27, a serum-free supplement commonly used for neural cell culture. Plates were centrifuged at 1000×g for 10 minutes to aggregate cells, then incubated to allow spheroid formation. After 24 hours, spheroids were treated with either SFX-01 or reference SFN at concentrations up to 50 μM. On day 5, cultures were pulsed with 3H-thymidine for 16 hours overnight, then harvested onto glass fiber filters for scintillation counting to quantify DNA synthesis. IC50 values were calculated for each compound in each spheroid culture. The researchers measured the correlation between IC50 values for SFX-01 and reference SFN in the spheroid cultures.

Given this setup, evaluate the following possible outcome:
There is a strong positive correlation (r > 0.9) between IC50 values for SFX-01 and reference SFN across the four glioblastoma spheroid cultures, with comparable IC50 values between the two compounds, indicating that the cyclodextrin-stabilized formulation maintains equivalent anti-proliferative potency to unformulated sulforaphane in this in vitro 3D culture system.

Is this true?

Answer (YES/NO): NO